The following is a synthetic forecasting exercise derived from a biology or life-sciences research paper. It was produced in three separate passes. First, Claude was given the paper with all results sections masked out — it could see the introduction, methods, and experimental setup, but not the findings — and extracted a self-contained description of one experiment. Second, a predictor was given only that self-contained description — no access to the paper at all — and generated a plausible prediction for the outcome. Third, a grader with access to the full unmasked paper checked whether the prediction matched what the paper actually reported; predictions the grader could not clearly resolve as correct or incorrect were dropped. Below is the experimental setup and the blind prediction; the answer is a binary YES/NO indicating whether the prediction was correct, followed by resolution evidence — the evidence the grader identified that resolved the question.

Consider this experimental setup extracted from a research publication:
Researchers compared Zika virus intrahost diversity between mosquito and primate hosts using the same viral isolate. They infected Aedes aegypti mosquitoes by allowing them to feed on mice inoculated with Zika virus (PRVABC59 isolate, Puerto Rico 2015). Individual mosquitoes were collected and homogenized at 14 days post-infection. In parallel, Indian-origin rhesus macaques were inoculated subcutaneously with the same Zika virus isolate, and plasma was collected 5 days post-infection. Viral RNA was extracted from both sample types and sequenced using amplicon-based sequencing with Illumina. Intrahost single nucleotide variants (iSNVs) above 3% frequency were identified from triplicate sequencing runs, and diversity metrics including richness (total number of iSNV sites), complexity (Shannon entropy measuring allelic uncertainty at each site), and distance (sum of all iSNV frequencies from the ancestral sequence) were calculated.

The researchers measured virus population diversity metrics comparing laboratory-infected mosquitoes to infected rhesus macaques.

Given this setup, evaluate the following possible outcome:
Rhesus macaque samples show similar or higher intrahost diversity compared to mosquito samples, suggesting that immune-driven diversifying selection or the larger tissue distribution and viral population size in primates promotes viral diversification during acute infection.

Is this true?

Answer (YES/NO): NO